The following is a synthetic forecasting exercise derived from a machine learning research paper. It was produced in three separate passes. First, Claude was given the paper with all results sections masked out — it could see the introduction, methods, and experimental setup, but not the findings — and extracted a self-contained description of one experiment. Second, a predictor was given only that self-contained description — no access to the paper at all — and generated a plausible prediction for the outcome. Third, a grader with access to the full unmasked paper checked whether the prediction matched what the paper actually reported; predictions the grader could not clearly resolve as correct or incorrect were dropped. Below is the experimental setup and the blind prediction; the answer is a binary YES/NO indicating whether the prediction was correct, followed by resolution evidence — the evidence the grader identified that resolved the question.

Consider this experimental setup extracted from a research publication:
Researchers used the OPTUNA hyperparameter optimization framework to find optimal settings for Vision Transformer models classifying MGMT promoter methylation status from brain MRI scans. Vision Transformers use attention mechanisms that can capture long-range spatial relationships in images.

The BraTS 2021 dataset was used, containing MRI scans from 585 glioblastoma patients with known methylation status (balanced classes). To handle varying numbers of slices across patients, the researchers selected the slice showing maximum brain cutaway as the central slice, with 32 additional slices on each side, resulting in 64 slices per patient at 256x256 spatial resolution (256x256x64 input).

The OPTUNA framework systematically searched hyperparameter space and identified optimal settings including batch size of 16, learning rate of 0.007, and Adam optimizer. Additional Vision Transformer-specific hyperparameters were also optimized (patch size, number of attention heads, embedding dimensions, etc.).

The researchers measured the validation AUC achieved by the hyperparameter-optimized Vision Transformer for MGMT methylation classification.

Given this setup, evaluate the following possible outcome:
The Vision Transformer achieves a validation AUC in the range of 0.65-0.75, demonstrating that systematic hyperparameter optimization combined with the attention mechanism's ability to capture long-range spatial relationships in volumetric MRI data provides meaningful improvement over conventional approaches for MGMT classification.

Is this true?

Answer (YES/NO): NO